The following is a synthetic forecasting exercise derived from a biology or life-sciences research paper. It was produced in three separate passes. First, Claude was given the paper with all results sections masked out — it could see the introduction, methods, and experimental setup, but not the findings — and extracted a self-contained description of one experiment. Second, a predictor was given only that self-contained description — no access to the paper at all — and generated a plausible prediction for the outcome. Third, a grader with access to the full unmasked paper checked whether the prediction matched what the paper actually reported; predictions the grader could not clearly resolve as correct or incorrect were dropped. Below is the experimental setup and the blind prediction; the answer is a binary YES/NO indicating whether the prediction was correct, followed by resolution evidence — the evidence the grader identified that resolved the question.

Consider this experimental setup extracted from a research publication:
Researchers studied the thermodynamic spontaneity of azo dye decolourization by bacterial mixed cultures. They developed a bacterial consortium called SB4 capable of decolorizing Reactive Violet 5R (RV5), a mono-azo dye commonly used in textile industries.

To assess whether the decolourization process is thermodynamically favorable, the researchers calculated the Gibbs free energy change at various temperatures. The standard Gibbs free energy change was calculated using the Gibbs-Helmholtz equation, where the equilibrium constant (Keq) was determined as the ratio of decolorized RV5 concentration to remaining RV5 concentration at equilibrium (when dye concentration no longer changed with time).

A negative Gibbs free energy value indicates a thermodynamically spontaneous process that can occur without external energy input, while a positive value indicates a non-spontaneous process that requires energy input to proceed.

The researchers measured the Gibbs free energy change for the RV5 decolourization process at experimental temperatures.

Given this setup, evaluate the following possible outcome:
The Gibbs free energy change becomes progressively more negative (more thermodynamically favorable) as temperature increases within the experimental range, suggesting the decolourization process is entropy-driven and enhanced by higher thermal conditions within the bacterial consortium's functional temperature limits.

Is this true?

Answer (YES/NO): YES